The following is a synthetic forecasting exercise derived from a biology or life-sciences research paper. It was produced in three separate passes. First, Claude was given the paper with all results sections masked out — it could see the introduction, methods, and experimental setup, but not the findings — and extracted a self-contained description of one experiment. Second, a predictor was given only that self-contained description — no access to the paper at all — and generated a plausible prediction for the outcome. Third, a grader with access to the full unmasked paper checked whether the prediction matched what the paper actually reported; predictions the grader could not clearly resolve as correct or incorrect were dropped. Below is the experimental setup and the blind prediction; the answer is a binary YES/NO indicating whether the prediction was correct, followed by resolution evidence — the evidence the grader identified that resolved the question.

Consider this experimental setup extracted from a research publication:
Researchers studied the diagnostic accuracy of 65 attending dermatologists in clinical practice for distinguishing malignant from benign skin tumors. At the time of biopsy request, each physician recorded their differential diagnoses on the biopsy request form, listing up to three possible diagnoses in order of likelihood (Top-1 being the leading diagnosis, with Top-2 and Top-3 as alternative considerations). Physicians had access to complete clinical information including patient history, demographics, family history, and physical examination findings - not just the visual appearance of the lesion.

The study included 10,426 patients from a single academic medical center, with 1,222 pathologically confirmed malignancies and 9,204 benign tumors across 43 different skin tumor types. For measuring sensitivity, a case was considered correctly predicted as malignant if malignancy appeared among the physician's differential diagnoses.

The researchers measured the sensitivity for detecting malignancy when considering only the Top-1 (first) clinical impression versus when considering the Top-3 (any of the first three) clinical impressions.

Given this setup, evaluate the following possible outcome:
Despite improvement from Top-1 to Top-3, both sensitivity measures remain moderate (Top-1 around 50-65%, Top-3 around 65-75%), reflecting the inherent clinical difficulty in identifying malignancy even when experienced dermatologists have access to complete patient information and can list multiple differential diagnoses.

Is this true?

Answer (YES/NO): NO